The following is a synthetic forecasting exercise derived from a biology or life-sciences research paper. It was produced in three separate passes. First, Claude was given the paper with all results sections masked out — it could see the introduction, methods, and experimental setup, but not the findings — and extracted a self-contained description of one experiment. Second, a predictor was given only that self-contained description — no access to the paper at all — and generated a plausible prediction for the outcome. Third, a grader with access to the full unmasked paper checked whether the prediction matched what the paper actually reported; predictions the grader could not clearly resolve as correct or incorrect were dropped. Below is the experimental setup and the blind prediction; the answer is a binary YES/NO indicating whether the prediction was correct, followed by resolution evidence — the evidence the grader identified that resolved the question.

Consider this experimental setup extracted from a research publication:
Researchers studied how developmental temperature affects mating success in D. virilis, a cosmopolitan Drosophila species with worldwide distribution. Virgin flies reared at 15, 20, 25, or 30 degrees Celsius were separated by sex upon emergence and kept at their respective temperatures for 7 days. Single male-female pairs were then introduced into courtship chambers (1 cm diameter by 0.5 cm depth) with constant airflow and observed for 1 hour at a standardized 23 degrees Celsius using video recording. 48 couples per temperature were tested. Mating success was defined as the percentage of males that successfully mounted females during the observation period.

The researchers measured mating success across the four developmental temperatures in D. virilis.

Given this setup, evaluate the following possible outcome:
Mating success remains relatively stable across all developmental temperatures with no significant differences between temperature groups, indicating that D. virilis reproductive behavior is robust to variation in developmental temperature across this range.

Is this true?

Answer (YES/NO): NO